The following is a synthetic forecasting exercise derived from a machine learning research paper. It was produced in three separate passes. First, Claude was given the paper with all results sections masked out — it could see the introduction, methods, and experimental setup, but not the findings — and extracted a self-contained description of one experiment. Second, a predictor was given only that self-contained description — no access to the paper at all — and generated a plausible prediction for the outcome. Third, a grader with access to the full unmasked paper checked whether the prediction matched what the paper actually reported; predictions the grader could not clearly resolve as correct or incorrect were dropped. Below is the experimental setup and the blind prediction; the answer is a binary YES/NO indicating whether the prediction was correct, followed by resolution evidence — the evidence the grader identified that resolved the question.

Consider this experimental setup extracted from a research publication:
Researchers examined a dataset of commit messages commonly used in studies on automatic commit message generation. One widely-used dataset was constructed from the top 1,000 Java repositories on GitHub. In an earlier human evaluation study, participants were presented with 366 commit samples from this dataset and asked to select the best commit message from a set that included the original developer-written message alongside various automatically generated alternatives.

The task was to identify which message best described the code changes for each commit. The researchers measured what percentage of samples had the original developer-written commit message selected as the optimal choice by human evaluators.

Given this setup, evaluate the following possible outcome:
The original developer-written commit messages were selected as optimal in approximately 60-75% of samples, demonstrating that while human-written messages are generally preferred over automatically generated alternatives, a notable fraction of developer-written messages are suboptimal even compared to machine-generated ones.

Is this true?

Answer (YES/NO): NO